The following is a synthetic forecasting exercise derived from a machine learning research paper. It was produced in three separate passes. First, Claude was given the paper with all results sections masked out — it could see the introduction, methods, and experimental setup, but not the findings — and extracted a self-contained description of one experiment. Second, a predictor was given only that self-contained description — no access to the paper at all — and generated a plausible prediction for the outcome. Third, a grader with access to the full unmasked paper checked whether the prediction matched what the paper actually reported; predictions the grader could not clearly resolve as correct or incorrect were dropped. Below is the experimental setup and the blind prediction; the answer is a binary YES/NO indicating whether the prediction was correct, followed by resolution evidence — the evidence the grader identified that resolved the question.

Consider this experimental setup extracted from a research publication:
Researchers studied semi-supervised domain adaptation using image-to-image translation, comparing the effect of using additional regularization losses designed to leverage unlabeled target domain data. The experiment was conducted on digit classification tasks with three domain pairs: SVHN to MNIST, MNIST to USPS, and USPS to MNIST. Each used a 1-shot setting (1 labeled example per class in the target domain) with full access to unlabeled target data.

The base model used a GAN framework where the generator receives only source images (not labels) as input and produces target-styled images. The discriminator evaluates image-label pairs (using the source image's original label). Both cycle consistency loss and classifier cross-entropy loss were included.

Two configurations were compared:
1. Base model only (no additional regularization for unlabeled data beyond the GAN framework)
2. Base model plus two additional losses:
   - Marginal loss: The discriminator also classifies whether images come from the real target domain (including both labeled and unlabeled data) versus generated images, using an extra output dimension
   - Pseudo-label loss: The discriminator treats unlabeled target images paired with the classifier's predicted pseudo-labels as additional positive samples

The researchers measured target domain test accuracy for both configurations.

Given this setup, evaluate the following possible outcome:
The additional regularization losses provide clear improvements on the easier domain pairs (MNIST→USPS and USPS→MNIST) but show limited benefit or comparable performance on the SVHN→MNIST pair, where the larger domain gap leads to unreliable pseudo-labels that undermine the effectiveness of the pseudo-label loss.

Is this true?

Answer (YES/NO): NO